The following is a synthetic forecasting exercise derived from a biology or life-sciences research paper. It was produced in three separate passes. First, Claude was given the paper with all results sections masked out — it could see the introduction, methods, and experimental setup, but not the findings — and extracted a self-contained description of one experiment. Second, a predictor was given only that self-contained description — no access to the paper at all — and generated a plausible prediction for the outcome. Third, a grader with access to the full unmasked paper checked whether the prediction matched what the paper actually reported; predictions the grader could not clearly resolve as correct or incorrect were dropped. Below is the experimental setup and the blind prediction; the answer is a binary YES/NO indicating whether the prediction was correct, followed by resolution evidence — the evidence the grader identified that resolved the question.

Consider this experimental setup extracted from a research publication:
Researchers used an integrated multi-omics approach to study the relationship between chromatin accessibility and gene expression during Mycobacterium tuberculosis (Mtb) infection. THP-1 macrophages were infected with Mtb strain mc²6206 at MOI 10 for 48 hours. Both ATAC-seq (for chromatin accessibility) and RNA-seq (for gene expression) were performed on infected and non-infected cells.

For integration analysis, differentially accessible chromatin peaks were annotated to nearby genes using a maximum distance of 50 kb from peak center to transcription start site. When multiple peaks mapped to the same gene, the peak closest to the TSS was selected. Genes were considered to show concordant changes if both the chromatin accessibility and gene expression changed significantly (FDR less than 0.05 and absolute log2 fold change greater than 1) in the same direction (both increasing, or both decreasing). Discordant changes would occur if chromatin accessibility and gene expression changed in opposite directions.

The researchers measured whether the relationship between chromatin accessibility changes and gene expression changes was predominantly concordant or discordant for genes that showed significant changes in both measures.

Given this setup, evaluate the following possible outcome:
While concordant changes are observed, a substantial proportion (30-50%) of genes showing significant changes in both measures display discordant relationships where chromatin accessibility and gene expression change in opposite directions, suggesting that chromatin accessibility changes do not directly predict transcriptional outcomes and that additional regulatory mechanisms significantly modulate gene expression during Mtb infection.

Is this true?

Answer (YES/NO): NO